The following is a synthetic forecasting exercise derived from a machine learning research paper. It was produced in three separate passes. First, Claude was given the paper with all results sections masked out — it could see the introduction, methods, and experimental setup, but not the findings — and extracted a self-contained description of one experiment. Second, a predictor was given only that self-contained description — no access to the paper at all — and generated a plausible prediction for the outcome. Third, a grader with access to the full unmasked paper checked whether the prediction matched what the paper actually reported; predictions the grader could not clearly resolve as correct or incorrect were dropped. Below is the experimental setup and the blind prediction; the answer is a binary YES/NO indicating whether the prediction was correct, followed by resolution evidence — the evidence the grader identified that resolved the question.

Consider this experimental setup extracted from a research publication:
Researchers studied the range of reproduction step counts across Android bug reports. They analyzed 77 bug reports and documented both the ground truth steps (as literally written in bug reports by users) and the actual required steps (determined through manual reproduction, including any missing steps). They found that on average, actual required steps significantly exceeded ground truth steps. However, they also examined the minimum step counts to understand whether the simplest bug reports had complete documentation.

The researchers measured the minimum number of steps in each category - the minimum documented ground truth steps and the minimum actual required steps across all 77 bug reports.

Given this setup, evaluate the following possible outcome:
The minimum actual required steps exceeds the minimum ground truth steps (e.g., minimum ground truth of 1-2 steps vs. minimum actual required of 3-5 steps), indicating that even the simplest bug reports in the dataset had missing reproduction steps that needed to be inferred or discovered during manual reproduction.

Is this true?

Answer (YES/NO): NO